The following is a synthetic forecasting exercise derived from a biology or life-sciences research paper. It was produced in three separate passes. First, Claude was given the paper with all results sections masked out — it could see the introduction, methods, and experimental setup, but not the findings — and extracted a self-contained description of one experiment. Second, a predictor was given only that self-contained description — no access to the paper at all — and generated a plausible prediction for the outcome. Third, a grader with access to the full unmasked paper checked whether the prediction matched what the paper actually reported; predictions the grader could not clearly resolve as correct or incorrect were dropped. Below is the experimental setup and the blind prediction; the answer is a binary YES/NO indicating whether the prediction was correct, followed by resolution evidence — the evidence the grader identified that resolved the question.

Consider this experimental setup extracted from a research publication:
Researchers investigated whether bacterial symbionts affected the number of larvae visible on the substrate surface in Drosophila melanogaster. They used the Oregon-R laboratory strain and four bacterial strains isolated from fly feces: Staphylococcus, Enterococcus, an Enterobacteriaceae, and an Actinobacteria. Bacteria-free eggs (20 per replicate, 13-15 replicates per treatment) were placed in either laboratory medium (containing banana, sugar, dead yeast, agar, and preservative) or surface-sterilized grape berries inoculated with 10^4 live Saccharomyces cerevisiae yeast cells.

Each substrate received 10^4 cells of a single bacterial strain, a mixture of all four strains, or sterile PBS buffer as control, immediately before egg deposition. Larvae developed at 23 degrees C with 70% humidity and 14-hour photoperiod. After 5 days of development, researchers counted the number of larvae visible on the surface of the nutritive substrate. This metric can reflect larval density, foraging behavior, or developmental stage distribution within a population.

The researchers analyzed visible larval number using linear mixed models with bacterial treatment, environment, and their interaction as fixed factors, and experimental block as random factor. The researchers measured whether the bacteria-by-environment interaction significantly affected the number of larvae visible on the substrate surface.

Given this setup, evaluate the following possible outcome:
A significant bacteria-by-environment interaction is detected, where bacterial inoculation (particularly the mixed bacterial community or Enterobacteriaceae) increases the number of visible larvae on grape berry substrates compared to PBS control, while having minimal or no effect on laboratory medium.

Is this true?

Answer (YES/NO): NO